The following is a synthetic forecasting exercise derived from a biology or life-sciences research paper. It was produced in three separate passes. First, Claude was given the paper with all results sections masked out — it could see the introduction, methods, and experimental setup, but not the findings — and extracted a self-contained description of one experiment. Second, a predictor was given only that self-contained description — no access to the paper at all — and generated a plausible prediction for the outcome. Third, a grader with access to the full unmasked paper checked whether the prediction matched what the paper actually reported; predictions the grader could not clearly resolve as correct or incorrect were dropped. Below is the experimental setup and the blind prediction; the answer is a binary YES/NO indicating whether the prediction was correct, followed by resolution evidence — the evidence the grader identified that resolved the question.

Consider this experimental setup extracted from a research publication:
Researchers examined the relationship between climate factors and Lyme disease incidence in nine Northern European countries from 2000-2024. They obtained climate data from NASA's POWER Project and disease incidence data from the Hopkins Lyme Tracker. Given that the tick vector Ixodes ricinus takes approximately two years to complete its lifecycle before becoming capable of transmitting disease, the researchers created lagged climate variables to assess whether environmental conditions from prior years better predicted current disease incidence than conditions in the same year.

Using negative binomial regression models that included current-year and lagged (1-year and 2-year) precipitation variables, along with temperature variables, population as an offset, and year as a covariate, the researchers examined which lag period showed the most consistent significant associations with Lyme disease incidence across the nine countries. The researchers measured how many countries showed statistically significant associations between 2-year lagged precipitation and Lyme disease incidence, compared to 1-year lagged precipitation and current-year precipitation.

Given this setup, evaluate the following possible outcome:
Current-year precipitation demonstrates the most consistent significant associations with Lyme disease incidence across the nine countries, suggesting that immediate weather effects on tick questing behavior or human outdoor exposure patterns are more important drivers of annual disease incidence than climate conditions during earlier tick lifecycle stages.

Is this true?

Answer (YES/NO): NO